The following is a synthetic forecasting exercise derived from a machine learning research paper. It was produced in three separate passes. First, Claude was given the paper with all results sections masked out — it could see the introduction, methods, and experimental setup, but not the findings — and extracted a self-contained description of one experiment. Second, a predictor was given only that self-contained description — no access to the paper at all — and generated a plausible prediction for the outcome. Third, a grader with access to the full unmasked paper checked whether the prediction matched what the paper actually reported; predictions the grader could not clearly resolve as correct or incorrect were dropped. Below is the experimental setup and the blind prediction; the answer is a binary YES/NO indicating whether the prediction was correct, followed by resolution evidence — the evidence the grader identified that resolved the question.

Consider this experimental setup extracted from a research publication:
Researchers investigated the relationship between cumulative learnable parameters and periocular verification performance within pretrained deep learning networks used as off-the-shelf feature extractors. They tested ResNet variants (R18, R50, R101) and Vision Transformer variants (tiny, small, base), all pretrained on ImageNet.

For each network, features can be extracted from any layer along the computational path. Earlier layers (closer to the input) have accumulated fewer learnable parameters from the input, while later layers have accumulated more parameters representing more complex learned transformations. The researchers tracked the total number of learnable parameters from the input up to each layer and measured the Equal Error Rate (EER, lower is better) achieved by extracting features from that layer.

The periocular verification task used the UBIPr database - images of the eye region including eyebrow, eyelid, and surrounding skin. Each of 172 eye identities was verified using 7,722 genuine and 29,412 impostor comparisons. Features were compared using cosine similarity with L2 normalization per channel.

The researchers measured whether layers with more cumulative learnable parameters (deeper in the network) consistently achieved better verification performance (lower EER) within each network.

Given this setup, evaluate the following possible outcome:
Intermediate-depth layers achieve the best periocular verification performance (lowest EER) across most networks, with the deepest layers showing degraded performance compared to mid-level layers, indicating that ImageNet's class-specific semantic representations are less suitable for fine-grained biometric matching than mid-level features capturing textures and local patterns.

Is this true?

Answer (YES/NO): NO